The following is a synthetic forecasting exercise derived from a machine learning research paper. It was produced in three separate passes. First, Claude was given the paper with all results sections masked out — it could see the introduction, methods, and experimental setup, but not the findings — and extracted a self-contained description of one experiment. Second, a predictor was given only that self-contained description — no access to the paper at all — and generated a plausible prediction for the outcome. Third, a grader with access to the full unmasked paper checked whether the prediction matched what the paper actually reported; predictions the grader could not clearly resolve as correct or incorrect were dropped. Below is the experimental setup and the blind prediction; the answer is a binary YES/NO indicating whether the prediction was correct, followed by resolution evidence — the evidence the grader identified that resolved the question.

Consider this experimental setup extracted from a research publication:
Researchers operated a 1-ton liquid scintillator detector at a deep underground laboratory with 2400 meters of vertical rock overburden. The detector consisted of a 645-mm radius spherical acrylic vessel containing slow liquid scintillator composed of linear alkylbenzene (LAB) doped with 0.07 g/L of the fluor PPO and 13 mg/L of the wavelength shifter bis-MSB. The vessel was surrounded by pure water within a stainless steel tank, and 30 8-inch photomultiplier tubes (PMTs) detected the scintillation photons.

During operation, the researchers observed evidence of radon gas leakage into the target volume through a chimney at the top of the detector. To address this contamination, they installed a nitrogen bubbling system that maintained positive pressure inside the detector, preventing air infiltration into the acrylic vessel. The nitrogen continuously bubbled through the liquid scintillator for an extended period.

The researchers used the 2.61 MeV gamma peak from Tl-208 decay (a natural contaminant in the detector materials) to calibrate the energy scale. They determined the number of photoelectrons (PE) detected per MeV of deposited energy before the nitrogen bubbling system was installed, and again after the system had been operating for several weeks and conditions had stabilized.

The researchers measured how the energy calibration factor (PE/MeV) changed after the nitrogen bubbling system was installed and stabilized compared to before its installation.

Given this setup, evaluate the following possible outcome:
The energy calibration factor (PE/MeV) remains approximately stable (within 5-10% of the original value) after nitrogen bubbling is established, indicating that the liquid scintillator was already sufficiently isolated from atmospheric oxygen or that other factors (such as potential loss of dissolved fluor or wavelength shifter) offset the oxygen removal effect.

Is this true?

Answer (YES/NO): NO